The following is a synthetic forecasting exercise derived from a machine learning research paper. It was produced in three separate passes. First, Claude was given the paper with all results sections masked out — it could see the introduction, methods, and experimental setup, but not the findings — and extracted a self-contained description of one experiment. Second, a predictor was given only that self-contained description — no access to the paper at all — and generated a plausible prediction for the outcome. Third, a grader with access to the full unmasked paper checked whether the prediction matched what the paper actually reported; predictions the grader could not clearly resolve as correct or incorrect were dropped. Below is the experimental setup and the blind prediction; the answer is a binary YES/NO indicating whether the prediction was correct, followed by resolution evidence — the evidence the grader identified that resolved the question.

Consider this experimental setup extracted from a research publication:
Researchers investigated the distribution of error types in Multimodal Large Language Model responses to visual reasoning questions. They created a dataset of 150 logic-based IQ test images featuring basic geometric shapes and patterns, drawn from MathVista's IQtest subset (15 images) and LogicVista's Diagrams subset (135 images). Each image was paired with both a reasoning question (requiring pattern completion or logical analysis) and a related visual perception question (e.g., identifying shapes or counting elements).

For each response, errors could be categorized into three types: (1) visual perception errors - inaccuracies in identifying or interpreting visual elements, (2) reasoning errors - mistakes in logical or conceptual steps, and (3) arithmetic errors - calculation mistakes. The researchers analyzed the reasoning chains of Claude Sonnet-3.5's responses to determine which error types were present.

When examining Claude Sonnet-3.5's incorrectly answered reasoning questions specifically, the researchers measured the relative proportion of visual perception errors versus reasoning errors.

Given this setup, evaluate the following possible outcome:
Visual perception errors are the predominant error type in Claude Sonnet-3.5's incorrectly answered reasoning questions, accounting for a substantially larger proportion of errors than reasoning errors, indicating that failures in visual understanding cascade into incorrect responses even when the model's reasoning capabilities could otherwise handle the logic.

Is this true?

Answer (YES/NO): NO